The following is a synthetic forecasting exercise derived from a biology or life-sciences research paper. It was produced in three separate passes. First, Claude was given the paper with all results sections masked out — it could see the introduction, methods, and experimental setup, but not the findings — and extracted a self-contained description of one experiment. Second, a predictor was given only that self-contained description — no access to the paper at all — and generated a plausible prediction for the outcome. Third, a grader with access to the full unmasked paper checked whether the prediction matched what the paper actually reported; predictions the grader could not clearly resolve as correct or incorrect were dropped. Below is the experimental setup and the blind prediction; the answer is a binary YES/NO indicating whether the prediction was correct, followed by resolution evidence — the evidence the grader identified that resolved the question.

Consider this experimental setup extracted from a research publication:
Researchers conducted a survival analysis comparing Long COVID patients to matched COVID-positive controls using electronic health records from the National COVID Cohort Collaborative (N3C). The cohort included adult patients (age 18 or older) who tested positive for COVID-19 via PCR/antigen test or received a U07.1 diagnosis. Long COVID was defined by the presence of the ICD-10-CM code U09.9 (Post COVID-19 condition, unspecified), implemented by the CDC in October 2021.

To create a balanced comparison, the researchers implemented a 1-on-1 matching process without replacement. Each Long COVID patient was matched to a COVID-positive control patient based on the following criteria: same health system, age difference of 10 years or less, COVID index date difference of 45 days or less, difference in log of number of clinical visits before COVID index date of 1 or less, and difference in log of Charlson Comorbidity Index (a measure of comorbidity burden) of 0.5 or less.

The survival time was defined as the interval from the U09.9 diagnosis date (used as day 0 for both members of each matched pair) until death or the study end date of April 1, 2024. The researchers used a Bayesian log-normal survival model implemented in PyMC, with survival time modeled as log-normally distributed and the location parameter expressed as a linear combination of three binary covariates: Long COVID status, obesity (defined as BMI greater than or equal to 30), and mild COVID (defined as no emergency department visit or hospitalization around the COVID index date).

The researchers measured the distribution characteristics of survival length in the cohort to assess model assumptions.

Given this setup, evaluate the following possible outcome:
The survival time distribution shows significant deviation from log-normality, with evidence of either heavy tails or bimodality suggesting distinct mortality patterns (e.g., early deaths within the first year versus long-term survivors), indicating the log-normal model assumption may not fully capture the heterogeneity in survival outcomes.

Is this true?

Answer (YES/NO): NO